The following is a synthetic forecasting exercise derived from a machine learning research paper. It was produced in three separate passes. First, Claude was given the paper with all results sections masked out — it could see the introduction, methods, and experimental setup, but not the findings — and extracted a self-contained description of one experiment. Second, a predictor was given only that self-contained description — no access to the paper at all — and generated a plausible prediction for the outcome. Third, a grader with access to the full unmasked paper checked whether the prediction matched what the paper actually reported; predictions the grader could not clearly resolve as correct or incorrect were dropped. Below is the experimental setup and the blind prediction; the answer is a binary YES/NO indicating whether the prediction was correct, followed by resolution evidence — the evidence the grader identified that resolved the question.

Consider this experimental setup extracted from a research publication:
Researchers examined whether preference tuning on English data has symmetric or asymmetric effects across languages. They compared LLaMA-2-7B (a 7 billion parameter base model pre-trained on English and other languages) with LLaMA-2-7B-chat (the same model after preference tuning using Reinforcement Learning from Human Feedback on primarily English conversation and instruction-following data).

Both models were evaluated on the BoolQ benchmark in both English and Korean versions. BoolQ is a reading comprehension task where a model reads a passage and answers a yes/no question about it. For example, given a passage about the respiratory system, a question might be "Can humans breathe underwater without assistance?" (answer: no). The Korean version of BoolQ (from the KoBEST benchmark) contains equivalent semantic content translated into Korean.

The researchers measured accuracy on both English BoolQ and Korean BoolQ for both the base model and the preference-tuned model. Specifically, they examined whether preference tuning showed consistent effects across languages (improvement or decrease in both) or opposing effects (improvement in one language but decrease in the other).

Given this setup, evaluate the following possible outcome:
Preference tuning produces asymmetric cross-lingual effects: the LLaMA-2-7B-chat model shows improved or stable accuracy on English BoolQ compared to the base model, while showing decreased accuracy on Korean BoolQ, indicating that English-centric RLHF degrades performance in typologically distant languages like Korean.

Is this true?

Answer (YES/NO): YES